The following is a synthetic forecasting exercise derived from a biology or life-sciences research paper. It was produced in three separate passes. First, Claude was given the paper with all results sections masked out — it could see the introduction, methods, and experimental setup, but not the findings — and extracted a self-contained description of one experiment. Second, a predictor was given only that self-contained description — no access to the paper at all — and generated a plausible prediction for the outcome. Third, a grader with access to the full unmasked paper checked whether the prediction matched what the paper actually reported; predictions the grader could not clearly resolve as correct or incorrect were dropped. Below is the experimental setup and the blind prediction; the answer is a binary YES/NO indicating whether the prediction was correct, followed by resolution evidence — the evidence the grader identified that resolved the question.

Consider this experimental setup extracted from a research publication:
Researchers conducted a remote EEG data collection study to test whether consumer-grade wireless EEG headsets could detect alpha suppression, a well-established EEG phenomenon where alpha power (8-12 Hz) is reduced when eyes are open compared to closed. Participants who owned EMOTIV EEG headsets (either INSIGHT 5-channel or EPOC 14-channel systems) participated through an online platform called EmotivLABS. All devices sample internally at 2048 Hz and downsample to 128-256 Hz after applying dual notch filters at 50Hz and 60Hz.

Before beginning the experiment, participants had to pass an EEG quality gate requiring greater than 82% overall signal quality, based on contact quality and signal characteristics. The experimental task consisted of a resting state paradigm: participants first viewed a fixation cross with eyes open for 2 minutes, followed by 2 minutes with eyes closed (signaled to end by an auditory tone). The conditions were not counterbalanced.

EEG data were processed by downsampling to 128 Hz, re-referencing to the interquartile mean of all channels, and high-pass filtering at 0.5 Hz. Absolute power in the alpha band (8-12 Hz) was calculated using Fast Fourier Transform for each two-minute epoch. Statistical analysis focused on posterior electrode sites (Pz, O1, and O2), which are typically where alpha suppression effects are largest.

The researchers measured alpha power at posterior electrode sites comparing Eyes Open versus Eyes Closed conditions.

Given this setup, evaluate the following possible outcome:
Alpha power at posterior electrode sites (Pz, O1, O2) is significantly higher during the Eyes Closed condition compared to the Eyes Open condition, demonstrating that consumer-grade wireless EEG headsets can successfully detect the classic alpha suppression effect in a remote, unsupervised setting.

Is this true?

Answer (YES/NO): YES